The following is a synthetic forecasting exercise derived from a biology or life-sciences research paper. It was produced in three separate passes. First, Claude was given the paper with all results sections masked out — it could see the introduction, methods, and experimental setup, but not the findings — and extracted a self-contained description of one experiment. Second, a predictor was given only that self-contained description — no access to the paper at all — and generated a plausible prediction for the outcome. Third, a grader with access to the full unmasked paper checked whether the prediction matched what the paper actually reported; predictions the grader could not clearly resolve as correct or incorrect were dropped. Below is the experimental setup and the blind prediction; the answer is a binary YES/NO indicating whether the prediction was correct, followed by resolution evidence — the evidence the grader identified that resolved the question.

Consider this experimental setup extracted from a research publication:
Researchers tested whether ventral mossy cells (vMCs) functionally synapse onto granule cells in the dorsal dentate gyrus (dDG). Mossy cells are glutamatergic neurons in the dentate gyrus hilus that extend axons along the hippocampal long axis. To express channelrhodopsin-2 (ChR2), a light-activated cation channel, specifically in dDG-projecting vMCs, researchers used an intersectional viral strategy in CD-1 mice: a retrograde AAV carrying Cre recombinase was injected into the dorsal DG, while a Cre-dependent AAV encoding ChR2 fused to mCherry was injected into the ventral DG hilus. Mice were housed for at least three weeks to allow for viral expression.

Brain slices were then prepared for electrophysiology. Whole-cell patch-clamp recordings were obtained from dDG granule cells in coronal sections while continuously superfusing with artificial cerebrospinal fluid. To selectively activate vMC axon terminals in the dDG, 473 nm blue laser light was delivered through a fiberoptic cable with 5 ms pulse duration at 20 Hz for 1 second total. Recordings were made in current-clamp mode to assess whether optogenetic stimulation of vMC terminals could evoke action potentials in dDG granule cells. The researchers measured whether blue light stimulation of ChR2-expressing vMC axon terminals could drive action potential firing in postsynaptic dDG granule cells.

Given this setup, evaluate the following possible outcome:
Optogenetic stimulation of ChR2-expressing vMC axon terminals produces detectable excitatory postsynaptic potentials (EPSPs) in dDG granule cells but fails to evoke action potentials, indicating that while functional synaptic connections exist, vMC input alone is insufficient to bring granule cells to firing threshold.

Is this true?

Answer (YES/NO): NO